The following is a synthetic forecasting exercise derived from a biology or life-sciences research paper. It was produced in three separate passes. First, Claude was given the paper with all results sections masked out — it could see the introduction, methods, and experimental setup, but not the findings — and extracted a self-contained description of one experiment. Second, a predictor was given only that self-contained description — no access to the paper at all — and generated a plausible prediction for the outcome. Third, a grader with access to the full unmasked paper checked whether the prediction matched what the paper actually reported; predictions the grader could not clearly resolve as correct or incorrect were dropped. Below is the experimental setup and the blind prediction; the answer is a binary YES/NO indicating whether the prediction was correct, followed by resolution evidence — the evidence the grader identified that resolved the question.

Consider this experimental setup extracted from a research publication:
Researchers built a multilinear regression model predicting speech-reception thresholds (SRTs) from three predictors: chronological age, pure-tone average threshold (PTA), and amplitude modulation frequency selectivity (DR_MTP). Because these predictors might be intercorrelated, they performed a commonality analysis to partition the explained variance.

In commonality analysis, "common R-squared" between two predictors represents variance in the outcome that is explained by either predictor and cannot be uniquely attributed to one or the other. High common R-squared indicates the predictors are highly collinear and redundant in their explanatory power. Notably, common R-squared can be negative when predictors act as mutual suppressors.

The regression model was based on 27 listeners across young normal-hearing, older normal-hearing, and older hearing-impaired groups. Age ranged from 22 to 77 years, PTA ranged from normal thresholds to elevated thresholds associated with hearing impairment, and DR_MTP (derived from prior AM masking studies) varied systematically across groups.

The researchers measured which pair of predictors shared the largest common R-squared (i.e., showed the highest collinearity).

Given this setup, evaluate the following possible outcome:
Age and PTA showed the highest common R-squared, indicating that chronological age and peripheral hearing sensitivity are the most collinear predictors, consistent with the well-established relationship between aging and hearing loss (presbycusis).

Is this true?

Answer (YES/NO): YES